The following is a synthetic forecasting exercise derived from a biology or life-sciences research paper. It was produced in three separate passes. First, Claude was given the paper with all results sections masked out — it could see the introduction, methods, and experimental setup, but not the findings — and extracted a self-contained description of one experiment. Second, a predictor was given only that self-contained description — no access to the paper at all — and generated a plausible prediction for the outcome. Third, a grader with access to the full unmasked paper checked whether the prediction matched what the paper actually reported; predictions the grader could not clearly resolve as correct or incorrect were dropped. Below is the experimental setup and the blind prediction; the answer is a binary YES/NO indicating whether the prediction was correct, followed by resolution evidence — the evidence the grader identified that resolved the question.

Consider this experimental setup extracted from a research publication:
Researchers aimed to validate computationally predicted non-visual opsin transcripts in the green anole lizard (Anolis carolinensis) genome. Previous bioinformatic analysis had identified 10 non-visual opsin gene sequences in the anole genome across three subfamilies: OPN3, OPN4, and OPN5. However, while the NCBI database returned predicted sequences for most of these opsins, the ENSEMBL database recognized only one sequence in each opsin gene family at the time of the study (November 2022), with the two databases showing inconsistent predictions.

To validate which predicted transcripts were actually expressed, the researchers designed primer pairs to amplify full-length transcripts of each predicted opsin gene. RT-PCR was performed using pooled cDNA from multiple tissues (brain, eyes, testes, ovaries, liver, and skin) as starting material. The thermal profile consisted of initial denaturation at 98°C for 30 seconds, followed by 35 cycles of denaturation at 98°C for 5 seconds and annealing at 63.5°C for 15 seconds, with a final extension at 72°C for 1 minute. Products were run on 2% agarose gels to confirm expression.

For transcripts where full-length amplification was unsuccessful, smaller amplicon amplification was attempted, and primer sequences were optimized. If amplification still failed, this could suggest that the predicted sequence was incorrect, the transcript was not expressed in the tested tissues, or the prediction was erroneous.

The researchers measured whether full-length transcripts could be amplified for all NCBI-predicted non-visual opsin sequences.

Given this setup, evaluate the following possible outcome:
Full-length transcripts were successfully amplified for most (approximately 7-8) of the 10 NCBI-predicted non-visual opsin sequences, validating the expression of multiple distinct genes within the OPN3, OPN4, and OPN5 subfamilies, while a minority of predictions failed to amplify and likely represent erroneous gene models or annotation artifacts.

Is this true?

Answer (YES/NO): YES